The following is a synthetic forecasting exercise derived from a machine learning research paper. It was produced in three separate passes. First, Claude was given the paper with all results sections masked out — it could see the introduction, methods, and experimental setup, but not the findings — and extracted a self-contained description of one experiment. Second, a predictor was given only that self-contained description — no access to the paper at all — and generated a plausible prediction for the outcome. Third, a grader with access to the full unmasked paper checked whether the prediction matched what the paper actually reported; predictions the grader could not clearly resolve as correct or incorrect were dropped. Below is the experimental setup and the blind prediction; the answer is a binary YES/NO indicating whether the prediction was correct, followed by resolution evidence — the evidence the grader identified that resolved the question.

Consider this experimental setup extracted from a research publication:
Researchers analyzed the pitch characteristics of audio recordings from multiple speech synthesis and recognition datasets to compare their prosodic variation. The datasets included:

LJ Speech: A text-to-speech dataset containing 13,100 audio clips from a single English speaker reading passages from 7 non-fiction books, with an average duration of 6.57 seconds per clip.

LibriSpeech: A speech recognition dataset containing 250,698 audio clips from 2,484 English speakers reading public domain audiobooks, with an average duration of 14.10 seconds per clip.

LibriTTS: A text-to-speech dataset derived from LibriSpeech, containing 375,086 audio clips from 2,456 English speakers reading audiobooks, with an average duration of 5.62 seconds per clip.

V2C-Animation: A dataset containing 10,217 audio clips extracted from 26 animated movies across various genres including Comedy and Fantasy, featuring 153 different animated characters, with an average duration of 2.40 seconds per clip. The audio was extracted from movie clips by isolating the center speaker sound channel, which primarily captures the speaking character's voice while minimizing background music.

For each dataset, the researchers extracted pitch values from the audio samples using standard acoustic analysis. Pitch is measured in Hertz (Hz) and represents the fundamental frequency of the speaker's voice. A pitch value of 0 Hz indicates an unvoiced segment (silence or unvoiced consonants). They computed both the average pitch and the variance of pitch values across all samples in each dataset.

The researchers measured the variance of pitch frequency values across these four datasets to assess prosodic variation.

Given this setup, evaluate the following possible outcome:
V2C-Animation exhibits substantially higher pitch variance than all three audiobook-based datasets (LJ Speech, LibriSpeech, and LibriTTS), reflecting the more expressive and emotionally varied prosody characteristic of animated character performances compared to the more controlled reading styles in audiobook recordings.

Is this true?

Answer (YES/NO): YES